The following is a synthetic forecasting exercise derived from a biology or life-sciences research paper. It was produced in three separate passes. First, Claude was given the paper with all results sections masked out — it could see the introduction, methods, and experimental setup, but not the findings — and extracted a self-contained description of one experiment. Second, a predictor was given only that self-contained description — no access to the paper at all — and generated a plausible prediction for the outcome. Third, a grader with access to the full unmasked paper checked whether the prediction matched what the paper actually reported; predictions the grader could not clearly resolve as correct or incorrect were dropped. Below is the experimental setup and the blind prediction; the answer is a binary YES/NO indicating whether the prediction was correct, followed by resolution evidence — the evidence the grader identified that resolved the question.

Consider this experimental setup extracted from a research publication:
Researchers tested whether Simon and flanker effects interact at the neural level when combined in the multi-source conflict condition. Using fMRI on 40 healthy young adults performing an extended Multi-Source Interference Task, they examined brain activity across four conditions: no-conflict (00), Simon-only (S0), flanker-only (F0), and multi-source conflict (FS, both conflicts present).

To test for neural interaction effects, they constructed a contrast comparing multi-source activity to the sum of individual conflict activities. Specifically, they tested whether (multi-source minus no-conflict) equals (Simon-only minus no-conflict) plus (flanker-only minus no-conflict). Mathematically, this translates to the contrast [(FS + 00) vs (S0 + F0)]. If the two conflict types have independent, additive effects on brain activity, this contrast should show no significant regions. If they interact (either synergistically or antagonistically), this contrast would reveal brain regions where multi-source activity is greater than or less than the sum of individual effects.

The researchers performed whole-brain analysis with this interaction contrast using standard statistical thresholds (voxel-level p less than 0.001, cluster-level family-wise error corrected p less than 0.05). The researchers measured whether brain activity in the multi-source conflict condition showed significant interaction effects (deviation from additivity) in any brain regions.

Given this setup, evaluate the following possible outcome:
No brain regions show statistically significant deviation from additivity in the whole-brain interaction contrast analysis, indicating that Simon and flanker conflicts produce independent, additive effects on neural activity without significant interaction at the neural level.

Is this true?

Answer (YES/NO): YES